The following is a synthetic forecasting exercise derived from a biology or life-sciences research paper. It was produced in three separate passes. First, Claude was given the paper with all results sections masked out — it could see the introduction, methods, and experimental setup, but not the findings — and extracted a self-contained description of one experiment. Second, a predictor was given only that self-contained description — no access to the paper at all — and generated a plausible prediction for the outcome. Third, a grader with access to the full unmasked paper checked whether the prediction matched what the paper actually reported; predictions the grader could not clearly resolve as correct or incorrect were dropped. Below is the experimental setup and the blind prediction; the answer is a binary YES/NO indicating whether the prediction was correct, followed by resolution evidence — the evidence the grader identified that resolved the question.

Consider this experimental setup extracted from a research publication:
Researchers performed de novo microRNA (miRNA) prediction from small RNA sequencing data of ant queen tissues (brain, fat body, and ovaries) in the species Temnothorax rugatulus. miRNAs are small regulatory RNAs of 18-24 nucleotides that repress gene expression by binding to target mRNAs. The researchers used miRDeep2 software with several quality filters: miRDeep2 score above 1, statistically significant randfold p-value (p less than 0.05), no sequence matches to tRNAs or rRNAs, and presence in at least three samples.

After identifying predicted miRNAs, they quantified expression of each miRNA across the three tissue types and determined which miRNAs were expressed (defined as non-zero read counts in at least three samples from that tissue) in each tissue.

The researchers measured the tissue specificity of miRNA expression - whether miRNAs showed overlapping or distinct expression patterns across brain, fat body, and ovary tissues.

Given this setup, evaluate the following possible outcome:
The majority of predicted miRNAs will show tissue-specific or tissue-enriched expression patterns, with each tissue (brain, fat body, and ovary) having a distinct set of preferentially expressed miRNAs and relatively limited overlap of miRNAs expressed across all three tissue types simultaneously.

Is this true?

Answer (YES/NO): NO